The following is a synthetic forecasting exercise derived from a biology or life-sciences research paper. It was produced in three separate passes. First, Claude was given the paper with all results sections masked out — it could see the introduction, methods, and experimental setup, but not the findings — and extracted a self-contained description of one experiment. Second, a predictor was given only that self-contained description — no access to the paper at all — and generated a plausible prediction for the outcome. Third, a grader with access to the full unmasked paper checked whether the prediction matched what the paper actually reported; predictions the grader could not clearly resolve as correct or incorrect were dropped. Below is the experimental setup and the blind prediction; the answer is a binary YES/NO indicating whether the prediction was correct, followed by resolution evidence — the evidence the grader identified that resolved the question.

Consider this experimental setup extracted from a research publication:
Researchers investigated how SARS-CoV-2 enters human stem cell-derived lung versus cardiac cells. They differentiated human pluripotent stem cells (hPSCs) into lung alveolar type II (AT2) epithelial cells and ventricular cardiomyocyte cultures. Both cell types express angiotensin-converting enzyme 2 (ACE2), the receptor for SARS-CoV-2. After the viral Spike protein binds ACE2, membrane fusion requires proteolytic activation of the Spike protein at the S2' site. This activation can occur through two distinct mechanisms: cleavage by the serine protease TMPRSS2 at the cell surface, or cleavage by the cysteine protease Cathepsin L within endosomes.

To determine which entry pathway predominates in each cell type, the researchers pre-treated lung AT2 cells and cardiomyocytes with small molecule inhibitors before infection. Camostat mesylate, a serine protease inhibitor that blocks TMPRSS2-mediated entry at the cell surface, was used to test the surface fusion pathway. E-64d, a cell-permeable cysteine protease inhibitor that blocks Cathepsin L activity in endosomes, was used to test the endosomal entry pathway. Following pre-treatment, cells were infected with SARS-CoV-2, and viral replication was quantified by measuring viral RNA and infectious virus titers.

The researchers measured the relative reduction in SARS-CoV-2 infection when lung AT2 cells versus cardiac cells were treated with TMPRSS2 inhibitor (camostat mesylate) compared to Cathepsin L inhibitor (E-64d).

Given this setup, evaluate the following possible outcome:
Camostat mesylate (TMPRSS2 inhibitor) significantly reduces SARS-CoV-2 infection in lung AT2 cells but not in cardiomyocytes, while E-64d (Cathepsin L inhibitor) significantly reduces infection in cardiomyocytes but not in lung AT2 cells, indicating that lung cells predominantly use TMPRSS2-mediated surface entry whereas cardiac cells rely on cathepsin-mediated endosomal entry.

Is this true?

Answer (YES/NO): YES